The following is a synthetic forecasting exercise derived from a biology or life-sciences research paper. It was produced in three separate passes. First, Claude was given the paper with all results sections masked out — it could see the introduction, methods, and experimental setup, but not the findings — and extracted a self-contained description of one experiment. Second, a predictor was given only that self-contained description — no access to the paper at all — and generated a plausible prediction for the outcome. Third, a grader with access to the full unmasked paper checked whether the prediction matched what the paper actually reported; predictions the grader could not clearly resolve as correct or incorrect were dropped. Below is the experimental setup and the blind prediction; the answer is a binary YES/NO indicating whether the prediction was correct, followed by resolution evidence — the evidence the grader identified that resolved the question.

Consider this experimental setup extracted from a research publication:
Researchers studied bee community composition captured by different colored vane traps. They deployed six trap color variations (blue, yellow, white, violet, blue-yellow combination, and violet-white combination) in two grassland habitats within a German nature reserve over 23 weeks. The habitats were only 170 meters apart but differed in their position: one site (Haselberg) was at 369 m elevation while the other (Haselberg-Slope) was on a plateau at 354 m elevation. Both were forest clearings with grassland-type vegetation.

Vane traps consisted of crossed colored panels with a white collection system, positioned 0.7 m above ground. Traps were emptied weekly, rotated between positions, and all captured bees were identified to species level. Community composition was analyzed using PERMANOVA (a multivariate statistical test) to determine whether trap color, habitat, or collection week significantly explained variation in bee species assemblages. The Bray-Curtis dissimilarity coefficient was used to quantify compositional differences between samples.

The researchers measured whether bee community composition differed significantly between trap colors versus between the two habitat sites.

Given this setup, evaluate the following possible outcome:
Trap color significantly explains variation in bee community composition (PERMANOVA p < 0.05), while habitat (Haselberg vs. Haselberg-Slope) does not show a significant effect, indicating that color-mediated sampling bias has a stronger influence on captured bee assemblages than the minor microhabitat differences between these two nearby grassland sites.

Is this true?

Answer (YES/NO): NO